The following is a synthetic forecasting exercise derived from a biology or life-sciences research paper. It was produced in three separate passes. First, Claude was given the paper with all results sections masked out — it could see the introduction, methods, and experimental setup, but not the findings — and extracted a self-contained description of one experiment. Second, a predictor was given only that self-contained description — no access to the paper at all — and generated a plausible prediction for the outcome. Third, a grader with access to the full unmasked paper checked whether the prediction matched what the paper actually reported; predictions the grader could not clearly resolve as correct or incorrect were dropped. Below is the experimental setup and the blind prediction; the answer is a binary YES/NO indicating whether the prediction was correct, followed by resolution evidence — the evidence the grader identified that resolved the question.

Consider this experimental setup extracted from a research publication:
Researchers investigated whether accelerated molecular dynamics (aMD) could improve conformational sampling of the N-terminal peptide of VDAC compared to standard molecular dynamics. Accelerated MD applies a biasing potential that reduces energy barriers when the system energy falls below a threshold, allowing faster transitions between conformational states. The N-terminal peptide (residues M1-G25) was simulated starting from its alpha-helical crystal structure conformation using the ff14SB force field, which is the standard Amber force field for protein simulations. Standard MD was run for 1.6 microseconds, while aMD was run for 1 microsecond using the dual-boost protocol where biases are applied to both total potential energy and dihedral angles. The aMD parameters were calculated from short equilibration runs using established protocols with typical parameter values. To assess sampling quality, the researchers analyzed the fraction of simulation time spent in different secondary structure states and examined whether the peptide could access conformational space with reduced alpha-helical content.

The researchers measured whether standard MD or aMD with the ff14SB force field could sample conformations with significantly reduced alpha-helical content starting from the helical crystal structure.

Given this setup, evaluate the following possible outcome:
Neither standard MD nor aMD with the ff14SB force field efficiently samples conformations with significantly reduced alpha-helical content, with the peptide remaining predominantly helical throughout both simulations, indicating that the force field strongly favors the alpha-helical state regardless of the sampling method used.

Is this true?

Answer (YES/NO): YES